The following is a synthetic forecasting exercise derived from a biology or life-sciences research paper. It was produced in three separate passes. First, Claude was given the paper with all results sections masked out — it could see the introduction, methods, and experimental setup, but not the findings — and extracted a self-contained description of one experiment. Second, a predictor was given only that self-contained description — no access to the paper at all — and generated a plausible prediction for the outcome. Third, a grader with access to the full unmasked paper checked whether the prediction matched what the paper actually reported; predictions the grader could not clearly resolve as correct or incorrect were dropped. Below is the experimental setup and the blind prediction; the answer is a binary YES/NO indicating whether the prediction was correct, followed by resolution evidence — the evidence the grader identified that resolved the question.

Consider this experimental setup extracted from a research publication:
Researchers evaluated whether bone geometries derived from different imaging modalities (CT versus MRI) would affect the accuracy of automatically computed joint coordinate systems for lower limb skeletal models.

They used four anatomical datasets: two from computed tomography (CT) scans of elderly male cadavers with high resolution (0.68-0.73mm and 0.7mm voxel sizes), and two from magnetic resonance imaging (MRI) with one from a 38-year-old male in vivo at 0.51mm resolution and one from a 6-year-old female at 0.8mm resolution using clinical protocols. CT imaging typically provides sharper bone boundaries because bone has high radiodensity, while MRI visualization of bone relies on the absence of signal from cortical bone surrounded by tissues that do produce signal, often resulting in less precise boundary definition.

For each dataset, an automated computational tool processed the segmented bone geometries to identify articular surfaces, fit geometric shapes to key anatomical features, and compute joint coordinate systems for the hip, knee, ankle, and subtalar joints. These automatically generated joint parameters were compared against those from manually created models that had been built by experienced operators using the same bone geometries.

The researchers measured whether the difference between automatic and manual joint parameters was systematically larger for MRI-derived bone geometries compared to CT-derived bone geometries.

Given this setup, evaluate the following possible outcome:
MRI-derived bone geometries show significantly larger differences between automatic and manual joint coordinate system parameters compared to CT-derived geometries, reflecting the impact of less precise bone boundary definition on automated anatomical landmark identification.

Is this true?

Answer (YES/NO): NO